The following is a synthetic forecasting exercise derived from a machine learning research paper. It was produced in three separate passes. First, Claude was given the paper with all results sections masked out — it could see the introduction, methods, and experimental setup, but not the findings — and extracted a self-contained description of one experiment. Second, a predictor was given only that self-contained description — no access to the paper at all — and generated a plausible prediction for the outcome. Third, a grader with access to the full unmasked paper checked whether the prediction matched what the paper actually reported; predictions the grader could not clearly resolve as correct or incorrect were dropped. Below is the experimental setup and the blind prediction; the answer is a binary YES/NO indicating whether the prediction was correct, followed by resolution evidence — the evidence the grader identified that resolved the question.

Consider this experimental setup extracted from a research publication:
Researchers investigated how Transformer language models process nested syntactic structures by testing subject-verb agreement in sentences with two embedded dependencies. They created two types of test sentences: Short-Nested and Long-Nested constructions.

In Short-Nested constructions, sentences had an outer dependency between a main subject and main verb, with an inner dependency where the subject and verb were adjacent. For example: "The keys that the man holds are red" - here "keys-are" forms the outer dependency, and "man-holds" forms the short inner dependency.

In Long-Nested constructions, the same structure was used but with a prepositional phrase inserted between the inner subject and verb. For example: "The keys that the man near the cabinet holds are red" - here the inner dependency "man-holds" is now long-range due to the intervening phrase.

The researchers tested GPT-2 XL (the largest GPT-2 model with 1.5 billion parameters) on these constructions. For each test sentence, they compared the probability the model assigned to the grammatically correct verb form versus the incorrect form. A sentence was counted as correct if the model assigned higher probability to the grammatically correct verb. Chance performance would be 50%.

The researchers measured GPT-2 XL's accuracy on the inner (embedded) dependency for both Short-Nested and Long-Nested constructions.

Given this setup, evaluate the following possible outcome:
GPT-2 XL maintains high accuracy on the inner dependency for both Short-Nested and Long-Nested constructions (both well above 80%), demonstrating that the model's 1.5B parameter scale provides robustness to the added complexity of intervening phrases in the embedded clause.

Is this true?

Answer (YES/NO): NO